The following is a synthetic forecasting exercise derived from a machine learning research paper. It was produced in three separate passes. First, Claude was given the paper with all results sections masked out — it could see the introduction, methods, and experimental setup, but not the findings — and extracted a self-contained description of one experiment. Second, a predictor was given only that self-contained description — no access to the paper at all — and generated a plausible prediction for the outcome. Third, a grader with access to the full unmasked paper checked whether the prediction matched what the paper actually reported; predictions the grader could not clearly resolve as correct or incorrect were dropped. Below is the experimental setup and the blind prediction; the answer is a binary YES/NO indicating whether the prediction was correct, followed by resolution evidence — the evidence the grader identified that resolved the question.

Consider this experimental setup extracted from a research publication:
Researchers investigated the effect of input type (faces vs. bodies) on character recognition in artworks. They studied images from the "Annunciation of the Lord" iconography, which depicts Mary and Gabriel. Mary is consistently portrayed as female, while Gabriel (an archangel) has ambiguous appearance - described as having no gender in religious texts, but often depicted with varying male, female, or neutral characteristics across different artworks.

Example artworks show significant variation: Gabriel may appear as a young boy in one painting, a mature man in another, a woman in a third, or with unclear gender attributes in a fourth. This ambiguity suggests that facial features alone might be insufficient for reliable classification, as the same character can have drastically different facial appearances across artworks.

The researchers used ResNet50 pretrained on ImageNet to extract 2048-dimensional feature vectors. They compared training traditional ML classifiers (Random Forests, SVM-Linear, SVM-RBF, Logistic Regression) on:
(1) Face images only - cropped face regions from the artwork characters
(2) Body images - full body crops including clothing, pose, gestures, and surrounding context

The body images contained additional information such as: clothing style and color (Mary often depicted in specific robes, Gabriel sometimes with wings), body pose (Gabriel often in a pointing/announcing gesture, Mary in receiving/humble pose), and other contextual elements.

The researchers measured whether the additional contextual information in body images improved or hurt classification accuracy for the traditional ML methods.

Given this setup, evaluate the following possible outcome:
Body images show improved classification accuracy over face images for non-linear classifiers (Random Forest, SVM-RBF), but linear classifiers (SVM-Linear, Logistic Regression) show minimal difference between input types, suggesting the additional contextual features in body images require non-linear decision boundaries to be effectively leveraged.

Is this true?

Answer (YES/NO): NO